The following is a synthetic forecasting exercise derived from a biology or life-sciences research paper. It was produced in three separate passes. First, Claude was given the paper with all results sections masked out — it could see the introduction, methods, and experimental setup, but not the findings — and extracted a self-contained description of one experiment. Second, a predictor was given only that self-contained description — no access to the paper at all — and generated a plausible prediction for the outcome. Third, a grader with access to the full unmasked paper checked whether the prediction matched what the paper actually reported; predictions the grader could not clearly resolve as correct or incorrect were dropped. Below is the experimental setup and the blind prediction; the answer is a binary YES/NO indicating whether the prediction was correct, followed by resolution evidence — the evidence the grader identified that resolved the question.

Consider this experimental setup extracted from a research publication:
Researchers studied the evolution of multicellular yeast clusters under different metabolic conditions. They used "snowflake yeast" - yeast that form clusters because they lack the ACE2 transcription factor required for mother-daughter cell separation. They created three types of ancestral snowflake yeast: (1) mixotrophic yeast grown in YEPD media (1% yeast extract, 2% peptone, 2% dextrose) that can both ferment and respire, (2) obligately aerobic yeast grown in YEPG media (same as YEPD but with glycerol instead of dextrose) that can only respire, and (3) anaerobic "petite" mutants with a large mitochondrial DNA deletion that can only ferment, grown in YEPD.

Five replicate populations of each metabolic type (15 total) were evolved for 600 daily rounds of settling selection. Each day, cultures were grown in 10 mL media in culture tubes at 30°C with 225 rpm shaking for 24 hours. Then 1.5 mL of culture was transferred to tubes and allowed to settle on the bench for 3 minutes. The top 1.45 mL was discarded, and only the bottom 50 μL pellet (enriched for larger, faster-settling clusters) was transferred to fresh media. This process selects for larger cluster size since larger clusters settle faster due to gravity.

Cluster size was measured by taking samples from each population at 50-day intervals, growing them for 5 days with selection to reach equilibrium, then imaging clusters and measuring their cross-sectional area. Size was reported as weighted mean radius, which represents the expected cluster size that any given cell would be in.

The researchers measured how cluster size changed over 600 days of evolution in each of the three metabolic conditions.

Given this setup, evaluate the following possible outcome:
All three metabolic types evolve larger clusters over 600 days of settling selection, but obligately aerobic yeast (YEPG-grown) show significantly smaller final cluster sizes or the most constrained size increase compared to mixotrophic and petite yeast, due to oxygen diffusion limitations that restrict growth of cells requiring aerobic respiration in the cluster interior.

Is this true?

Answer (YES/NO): NO